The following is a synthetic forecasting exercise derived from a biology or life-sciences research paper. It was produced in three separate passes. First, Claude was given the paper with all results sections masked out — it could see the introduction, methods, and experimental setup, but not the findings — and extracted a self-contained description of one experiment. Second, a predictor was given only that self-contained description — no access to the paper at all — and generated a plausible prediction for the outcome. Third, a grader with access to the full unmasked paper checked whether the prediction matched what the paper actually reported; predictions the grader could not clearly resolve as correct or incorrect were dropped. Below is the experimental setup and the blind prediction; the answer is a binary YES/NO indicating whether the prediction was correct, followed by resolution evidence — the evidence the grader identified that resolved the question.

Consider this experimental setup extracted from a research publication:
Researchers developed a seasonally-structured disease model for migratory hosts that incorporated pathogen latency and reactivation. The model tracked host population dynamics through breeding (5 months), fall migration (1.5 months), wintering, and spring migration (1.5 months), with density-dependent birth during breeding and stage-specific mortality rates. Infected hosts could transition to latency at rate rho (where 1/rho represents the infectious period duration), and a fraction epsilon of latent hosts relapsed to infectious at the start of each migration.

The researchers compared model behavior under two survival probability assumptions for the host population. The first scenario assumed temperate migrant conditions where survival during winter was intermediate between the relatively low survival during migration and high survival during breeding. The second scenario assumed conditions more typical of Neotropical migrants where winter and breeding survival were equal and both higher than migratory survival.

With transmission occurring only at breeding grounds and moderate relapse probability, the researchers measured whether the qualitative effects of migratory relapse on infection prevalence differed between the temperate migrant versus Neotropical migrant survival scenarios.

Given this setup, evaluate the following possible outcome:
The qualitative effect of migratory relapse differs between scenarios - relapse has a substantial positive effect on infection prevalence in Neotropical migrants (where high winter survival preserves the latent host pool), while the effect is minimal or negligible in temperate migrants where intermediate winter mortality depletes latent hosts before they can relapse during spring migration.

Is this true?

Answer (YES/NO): NO